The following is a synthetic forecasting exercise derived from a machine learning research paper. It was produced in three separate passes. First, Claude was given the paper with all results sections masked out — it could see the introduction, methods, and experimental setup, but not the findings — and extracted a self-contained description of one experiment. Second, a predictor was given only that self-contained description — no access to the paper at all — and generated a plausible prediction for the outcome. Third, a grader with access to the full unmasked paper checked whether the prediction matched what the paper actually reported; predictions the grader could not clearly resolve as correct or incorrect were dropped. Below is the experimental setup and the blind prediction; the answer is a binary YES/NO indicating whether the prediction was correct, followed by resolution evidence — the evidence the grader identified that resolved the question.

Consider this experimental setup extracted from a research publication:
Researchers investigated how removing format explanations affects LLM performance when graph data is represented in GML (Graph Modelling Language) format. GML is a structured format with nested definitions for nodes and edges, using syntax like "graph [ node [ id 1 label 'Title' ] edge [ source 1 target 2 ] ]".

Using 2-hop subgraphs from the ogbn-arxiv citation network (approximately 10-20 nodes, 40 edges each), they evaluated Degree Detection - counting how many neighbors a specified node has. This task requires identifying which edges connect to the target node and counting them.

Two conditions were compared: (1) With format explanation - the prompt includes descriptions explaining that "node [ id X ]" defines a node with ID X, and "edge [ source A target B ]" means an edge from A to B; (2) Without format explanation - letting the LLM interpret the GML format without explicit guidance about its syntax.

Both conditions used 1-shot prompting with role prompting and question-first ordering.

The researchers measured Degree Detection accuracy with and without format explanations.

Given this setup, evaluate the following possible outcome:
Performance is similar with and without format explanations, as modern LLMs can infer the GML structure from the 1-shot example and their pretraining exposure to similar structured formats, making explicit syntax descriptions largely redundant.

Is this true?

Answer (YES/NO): NO